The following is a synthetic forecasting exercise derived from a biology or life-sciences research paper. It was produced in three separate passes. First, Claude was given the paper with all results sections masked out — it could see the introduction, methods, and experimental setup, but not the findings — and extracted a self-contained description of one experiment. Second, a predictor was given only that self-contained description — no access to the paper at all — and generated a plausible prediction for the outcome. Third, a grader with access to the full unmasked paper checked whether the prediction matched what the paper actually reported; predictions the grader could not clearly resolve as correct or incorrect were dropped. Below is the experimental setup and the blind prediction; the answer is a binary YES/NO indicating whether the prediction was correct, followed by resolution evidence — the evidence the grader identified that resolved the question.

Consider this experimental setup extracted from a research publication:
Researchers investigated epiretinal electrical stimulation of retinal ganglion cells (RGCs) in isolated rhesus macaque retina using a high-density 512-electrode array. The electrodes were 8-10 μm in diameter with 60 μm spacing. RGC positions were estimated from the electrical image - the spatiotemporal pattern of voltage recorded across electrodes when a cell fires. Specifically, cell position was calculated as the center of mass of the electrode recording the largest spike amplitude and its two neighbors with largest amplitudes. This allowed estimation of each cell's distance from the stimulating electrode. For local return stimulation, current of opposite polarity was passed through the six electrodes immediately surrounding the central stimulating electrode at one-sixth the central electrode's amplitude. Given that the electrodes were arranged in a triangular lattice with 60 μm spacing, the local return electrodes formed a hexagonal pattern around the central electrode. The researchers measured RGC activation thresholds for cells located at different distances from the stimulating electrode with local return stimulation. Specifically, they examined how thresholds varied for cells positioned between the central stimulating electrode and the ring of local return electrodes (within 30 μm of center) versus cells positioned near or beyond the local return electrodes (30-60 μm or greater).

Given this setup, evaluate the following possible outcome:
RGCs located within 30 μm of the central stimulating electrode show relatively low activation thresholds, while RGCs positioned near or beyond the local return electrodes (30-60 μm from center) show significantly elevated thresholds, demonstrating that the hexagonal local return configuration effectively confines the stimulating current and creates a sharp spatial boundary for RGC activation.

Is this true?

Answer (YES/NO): NO